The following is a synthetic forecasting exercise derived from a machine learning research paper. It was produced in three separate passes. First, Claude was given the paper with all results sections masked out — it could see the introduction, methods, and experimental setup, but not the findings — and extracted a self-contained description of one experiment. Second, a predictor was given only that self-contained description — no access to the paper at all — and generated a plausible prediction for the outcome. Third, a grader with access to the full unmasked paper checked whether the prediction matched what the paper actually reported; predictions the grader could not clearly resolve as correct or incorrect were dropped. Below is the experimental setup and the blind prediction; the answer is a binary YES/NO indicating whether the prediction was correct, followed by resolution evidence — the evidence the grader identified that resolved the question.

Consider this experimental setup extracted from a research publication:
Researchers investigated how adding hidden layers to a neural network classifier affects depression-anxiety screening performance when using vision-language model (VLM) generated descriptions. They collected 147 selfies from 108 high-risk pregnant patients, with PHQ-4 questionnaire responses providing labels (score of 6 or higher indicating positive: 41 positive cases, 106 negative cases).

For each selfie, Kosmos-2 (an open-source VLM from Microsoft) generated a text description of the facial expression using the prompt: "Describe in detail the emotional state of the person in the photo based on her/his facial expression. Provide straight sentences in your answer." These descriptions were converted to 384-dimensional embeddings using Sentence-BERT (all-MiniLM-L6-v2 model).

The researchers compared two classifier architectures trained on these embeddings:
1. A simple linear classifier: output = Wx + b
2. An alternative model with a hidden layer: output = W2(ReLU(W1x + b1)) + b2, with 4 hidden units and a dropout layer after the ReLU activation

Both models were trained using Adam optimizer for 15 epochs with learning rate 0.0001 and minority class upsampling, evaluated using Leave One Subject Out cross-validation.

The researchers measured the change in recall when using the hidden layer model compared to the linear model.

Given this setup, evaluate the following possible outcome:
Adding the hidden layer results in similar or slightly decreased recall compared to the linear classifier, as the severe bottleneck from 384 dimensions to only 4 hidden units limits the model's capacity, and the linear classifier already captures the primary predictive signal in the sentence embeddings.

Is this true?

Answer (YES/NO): NO